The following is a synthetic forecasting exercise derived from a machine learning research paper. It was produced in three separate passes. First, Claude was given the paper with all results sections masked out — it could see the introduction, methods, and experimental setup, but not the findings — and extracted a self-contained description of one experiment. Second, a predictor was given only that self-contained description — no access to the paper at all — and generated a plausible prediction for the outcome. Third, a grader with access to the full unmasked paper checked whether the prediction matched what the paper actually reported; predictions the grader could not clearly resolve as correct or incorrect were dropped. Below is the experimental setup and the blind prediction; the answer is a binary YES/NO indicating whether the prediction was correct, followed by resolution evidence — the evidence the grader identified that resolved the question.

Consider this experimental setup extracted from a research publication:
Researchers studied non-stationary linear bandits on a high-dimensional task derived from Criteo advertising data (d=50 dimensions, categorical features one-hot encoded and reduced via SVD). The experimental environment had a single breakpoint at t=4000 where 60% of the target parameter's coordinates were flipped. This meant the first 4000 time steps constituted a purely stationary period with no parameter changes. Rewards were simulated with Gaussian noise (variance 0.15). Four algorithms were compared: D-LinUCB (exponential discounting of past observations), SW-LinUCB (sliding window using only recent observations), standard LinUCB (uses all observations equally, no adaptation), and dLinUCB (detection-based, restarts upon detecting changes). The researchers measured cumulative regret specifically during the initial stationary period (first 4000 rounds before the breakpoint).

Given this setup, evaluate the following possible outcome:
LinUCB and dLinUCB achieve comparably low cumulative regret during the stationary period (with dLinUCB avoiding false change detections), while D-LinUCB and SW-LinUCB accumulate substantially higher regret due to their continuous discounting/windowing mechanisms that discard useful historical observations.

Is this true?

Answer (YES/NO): YES